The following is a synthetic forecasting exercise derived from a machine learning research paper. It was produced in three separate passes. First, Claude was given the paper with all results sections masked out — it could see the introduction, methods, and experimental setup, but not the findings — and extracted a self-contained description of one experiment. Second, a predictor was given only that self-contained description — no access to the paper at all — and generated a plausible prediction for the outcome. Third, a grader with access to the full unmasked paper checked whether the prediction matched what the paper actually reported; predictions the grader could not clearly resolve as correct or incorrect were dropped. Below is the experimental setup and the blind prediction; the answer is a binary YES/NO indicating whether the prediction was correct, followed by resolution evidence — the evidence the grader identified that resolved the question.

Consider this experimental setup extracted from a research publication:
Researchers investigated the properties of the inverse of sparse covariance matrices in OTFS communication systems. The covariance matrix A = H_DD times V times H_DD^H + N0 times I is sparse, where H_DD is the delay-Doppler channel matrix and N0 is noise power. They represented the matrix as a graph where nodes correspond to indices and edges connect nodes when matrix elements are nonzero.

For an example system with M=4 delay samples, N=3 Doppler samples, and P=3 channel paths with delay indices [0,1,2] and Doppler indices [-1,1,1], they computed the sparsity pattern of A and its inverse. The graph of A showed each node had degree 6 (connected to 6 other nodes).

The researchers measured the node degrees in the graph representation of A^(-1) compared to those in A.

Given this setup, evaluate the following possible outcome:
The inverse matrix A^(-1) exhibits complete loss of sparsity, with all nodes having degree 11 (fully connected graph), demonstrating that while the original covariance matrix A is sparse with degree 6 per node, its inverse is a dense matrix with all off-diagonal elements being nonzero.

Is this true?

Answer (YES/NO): YES